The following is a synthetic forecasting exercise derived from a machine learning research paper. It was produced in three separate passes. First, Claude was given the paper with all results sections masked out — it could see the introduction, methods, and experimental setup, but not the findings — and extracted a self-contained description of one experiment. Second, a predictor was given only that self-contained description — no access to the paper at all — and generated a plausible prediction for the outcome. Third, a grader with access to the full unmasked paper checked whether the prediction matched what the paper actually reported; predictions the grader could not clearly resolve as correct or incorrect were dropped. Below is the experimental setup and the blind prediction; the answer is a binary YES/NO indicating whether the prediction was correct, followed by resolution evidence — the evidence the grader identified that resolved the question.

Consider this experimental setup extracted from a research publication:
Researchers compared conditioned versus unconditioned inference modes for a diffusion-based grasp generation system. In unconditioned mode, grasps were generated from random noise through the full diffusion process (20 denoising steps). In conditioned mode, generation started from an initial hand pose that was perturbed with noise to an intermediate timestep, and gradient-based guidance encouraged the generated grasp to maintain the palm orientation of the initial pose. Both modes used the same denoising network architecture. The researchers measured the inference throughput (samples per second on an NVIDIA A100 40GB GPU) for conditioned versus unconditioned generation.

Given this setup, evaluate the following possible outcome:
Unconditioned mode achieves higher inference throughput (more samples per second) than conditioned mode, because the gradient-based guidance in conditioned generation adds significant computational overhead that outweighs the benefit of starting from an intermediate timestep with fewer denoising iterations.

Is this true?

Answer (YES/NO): NO